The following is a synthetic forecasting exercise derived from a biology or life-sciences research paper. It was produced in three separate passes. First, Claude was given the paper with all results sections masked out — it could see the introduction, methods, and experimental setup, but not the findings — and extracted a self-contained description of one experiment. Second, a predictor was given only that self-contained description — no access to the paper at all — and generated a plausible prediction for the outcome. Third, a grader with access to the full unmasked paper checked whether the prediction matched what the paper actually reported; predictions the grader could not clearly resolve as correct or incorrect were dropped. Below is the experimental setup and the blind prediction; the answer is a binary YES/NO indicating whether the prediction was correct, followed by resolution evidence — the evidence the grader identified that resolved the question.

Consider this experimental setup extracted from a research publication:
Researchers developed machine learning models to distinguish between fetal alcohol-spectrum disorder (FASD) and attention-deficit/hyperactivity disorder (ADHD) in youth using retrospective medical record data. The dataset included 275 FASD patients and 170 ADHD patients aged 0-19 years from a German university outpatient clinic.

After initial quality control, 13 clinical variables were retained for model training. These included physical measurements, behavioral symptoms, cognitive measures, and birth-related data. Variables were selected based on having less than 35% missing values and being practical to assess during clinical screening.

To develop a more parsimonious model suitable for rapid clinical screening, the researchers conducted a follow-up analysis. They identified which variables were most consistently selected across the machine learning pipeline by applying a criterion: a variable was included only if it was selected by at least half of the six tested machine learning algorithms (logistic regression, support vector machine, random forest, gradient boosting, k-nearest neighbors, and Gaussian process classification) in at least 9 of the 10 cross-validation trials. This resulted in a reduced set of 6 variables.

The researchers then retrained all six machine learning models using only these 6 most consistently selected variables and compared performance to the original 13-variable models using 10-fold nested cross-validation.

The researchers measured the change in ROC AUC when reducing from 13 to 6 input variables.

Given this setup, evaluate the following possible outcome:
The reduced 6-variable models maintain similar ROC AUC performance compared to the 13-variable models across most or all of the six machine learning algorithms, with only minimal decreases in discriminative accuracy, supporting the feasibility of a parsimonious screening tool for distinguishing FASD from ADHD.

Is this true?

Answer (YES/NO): YES